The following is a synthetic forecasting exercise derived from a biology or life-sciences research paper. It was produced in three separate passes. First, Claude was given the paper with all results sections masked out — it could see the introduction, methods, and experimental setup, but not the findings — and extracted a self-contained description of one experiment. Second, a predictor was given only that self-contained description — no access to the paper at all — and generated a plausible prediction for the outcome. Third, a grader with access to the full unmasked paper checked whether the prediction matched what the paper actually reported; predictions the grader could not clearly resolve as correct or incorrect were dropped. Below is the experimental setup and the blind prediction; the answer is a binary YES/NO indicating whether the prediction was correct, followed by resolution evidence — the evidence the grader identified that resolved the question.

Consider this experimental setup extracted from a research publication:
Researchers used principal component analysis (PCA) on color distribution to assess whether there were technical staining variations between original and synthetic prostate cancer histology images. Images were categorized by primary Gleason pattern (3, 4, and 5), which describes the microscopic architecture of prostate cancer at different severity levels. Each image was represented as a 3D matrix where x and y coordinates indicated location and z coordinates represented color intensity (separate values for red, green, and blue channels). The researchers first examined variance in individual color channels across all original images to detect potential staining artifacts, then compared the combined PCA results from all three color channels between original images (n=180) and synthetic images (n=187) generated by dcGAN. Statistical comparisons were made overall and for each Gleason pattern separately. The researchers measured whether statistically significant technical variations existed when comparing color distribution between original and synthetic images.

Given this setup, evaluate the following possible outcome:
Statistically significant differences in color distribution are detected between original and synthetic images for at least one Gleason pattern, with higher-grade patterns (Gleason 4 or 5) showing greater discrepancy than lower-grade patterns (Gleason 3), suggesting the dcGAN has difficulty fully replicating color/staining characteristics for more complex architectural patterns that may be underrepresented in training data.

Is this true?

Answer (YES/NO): NO